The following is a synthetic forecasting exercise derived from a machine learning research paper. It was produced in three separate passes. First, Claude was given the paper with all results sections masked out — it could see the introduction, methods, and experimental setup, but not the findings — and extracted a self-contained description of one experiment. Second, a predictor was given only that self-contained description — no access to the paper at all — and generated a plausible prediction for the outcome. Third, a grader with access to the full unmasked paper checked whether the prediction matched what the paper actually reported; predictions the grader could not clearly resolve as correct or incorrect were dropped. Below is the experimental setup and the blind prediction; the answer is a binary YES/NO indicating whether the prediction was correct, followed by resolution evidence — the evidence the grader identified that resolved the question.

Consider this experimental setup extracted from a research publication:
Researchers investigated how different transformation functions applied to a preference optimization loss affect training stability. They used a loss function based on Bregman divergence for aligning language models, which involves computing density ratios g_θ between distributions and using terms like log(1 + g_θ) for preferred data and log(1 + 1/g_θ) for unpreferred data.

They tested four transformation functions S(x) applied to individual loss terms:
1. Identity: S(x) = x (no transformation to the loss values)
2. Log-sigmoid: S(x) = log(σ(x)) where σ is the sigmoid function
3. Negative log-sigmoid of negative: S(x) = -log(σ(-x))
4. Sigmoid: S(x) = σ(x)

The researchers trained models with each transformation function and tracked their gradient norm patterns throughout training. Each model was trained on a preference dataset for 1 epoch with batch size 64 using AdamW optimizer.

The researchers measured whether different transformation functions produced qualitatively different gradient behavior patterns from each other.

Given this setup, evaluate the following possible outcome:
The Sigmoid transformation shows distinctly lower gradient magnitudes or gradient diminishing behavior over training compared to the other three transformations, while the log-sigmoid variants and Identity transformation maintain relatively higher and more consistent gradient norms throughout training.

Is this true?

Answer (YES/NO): NO